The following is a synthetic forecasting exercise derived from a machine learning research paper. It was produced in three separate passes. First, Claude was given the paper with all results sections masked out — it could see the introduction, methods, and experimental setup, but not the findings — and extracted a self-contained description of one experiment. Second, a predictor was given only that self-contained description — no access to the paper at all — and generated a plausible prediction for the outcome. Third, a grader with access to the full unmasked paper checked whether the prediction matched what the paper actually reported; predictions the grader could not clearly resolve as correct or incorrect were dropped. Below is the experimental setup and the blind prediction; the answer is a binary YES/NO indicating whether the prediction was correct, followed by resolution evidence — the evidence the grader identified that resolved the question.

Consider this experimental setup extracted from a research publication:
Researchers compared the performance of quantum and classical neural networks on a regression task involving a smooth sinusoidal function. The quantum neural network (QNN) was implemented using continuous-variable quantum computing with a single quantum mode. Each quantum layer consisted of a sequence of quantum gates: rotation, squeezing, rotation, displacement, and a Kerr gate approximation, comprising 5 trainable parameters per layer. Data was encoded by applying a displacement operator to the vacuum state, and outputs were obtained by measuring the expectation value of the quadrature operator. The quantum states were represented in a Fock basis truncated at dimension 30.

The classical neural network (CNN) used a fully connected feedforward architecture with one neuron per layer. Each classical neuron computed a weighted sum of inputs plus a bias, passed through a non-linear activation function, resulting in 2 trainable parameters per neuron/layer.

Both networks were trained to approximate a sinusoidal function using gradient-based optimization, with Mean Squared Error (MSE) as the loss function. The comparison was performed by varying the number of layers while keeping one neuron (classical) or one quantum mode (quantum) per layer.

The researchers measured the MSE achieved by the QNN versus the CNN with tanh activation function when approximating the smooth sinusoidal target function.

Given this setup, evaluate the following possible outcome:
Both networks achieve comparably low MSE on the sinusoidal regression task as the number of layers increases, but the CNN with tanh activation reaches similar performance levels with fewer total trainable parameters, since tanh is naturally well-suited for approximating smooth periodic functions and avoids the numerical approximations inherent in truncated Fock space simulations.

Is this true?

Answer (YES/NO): NO